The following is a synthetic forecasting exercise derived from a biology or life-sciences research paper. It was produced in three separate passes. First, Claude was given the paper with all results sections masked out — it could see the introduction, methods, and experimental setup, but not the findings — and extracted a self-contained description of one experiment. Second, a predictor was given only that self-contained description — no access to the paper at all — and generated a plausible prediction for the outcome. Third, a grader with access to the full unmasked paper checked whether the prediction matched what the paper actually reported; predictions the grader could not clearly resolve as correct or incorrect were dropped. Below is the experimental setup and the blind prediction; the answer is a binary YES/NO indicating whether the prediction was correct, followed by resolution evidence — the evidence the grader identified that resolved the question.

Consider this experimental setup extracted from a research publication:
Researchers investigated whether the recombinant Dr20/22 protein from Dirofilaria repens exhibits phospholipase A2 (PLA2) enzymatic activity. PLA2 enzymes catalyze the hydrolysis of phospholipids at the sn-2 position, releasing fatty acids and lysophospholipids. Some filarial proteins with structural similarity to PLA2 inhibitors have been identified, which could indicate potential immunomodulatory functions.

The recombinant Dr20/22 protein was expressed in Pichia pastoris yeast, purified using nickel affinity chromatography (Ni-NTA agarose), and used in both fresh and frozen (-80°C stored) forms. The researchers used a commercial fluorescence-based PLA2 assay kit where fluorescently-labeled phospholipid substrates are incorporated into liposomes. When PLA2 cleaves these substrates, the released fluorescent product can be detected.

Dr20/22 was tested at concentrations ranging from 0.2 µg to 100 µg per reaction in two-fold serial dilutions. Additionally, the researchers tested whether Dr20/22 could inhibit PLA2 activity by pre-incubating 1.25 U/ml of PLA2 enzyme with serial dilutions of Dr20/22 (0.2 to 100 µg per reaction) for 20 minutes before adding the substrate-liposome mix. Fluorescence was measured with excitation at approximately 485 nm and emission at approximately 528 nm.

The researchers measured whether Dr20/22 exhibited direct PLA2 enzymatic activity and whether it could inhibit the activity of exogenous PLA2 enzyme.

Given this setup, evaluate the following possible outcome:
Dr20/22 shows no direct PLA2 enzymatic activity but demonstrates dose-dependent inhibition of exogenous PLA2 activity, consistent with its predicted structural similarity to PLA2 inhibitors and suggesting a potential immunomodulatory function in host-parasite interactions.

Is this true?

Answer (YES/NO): NO